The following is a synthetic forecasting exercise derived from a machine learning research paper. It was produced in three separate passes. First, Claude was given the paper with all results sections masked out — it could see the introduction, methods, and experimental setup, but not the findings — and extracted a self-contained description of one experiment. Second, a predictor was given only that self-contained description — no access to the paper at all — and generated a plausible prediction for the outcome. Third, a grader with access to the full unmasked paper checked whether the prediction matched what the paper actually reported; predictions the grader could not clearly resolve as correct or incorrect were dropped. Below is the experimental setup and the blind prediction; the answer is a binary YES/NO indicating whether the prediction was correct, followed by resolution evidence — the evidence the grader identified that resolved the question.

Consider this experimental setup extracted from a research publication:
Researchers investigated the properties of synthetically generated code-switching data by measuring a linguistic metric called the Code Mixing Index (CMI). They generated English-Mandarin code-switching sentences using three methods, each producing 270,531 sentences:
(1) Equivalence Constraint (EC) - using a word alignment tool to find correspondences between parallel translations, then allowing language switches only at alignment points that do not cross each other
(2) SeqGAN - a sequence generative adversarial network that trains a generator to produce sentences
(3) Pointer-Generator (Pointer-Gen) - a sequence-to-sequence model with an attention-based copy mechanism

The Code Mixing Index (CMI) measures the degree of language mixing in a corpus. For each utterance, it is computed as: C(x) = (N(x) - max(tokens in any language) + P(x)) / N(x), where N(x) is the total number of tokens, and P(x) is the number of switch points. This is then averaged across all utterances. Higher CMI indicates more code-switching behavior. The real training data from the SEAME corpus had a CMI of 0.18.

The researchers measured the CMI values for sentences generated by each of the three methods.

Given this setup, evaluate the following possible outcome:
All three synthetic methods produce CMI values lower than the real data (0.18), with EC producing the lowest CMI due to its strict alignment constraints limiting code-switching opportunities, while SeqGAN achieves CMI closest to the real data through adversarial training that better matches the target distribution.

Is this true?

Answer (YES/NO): NO